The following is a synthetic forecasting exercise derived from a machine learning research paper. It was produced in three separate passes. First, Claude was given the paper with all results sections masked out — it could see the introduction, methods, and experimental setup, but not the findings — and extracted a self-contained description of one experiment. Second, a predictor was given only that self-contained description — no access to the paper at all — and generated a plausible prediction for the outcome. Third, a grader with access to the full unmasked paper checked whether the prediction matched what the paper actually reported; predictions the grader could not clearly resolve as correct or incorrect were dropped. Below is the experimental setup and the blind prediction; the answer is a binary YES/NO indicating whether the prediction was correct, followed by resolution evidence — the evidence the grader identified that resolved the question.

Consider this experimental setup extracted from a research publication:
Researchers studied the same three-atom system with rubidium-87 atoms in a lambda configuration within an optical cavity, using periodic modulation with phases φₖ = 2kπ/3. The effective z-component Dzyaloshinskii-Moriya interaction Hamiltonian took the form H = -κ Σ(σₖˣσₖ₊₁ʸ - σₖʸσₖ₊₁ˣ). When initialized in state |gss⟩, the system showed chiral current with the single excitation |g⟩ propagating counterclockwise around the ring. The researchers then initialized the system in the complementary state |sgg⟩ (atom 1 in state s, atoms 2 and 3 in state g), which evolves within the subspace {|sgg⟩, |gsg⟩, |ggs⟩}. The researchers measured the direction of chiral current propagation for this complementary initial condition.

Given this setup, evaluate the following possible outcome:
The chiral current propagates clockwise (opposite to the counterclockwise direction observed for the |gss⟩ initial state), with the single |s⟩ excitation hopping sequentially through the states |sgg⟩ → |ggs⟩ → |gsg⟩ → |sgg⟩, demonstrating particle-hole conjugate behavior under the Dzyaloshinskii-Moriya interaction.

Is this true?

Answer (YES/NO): YES